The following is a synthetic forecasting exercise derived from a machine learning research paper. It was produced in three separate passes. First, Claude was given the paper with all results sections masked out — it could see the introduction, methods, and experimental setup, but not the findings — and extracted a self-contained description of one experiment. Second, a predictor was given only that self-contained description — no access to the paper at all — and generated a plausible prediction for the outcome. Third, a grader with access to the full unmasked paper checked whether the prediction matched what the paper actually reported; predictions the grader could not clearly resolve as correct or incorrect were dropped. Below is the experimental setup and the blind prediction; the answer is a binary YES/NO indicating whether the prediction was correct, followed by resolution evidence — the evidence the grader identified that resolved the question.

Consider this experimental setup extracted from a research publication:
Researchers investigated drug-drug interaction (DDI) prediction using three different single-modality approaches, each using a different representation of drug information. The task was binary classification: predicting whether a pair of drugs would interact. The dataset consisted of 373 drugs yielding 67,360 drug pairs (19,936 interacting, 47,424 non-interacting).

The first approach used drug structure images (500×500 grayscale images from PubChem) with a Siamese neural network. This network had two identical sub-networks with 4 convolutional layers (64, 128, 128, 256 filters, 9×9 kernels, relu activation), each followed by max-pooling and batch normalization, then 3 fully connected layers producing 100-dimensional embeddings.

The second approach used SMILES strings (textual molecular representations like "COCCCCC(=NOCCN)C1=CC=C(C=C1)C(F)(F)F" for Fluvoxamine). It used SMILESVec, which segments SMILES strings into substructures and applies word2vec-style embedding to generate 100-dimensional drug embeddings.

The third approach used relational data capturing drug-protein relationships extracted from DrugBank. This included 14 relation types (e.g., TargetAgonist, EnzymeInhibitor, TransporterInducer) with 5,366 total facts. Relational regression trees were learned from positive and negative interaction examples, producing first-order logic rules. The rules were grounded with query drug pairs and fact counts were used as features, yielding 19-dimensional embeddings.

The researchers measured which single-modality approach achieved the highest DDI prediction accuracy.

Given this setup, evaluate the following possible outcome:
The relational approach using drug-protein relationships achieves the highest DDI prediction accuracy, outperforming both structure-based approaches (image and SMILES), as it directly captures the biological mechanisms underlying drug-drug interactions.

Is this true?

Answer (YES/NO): NO